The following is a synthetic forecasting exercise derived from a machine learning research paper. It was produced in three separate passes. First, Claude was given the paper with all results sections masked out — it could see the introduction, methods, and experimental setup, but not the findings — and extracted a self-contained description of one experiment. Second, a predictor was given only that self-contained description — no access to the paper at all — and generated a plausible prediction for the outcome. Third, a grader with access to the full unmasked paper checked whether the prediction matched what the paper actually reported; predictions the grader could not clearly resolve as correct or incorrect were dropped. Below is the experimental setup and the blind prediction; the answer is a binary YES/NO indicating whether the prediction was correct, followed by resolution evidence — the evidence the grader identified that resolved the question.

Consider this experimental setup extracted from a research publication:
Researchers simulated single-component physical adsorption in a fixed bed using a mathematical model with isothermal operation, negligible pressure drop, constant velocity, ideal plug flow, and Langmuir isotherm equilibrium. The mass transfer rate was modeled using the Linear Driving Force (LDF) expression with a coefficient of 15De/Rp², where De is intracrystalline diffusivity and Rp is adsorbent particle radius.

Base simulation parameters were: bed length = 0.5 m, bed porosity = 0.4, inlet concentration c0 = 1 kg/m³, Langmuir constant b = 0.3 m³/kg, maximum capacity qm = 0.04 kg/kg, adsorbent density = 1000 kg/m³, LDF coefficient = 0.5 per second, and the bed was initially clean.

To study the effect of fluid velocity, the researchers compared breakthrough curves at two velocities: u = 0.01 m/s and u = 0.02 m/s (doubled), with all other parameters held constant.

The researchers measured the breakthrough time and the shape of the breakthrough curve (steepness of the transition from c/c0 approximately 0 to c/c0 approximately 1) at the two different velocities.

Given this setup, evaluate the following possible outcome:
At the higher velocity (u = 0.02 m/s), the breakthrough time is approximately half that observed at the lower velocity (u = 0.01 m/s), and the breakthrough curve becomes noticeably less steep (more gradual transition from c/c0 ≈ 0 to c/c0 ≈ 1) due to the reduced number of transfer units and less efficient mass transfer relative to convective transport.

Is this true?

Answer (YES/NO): NO